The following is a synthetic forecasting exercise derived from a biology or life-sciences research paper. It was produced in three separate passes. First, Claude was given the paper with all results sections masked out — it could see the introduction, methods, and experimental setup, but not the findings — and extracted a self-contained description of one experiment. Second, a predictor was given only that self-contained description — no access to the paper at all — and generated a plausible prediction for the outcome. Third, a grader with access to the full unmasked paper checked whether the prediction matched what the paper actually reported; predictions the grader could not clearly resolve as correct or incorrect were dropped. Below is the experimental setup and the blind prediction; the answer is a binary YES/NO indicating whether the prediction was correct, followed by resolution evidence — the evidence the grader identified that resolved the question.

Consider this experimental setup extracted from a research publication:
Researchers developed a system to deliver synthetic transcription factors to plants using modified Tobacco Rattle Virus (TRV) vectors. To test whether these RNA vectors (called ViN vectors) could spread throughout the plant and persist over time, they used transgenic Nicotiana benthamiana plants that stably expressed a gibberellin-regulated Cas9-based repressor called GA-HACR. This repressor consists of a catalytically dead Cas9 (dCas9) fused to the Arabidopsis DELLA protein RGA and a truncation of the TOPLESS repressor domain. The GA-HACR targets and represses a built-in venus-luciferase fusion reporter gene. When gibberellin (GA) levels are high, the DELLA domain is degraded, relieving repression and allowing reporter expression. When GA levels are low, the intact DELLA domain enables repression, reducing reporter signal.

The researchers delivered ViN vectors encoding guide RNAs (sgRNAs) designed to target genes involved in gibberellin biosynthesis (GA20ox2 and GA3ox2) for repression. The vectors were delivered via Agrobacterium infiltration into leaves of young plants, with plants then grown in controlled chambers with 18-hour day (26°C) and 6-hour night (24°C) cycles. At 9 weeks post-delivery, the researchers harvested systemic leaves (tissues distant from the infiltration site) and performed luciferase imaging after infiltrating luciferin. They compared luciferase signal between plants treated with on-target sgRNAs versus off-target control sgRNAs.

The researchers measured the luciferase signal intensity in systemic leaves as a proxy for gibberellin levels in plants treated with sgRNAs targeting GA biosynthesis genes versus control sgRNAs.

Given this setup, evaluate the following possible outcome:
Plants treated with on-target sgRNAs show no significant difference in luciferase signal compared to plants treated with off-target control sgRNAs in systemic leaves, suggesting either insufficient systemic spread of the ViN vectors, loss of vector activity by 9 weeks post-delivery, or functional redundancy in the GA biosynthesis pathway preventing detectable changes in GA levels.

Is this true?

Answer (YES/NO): NO